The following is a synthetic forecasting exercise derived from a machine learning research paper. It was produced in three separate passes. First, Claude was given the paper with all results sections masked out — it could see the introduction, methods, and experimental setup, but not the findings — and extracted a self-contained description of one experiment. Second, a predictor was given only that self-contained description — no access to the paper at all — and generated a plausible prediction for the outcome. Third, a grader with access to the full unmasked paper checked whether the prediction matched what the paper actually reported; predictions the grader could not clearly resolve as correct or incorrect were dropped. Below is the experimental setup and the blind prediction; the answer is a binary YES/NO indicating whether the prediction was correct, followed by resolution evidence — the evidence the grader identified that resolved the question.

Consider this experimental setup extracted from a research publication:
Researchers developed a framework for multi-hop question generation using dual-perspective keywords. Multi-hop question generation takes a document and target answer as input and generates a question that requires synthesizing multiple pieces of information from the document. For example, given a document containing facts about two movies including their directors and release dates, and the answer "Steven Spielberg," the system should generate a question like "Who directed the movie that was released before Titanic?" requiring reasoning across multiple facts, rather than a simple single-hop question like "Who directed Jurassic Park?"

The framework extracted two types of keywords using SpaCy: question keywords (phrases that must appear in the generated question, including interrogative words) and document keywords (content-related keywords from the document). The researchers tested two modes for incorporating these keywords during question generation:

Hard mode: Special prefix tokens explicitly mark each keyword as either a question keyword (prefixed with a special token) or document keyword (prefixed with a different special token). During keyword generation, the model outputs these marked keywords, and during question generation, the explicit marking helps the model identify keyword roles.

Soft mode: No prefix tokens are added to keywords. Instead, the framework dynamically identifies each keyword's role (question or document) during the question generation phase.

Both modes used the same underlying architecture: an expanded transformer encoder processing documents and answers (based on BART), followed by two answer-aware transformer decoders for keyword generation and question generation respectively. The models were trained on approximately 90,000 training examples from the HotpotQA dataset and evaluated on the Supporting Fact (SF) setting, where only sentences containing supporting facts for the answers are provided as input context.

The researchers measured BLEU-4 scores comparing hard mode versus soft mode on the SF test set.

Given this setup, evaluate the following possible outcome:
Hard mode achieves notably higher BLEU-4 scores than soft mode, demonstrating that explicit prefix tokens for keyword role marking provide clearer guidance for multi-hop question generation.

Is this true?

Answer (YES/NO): NO